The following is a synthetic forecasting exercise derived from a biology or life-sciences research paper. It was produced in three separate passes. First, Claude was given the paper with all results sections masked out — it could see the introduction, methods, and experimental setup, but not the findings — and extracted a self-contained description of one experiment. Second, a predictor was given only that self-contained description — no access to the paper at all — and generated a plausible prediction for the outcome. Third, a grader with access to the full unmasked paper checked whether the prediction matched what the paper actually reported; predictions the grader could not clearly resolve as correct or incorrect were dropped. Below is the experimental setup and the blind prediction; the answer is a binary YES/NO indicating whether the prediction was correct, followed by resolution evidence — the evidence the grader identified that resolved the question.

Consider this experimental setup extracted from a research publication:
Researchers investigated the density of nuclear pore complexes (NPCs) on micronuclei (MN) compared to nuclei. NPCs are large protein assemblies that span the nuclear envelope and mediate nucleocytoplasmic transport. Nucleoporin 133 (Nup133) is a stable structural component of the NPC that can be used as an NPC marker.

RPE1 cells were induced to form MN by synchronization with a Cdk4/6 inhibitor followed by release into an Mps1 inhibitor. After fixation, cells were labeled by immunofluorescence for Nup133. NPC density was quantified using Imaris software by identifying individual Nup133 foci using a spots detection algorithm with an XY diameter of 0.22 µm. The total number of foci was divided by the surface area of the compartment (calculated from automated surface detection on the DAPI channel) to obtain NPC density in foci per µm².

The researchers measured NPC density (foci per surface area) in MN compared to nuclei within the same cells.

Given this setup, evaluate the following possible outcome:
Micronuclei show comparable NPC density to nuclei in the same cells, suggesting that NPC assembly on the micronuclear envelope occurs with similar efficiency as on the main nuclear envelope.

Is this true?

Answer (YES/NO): NO